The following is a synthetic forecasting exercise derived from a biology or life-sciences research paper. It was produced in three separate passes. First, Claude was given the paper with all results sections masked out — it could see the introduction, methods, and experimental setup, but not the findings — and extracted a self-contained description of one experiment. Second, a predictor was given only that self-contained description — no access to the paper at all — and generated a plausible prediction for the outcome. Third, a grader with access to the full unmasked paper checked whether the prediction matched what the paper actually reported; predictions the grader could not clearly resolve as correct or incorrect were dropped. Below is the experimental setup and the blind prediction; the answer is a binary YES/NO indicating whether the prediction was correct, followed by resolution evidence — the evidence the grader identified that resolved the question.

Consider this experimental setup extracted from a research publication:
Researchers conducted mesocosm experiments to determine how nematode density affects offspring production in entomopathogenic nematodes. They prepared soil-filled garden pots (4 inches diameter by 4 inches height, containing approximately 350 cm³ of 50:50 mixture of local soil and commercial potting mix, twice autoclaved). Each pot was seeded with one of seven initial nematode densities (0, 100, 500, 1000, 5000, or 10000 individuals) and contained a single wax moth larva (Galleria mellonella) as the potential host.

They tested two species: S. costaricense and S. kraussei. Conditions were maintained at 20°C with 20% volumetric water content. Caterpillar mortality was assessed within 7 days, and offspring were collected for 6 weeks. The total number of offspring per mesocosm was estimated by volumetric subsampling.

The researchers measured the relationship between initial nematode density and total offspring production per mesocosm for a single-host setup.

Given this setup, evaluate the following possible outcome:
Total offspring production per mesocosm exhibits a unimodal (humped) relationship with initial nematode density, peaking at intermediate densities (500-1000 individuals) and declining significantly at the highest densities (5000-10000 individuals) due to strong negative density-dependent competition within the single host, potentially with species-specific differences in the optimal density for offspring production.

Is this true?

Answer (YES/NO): YES